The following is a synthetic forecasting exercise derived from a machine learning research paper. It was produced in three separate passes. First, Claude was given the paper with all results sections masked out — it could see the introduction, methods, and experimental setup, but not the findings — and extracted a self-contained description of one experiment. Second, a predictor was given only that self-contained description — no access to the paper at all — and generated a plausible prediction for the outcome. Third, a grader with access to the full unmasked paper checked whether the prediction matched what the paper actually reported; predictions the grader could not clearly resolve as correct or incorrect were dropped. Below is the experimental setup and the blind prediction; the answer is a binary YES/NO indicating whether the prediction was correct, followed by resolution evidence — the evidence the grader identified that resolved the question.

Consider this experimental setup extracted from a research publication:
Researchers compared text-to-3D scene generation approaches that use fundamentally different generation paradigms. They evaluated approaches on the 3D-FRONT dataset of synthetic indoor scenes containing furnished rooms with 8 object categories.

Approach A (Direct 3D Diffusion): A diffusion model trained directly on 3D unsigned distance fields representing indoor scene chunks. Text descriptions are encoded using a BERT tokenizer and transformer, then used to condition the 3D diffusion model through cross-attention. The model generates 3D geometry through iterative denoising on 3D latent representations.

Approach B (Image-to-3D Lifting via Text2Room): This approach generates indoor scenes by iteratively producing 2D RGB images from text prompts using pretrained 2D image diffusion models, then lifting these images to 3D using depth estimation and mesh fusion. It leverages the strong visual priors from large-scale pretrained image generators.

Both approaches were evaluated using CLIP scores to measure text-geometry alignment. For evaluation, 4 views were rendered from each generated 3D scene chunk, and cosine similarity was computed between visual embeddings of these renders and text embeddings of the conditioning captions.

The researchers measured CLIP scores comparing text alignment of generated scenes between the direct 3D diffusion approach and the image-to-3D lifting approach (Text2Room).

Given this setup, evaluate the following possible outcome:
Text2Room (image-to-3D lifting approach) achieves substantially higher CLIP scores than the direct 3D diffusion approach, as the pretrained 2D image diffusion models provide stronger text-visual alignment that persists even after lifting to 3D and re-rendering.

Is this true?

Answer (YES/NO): NO